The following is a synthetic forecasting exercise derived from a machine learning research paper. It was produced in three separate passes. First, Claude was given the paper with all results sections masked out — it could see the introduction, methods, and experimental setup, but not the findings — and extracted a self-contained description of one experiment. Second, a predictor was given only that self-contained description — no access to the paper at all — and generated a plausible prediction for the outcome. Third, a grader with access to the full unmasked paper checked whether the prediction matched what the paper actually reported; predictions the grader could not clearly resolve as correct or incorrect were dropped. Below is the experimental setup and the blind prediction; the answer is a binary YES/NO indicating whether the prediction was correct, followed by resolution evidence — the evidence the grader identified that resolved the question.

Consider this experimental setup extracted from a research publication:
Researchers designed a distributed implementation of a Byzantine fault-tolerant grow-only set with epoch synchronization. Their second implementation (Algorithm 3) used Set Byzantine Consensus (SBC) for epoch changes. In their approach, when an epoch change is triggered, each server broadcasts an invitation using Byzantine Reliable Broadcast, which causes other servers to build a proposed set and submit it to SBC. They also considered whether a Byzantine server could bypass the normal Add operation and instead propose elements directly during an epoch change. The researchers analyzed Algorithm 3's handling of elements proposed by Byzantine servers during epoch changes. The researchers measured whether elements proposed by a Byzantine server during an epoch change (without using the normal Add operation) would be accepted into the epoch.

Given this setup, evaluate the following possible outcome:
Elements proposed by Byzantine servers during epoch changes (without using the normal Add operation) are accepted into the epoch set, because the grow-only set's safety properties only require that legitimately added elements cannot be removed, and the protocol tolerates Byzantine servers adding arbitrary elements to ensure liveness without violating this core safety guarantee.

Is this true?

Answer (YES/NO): YES